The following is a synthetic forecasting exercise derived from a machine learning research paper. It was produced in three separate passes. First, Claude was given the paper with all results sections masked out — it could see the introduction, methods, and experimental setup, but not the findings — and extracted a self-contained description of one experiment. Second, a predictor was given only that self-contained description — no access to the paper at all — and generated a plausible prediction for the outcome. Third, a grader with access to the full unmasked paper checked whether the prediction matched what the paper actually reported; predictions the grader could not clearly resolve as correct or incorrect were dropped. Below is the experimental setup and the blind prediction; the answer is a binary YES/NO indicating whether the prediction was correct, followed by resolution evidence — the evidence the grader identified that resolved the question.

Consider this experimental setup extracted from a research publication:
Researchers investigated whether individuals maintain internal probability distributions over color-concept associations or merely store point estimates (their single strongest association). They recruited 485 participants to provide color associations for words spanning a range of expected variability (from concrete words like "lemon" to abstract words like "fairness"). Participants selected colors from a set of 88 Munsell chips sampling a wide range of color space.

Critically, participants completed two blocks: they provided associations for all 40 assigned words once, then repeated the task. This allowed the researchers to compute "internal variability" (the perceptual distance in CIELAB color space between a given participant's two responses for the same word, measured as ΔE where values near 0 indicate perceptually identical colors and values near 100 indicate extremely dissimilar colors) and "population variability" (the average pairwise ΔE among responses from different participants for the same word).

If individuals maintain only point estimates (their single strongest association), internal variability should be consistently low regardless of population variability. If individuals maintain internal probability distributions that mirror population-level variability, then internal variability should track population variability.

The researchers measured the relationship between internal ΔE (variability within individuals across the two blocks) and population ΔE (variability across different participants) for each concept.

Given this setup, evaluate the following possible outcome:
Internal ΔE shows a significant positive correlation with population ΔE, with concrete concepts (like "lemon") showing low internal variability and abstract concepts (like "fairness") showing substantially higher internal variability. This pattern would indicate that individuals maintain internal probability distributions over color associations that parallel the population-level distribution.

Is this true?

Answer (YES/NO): YES